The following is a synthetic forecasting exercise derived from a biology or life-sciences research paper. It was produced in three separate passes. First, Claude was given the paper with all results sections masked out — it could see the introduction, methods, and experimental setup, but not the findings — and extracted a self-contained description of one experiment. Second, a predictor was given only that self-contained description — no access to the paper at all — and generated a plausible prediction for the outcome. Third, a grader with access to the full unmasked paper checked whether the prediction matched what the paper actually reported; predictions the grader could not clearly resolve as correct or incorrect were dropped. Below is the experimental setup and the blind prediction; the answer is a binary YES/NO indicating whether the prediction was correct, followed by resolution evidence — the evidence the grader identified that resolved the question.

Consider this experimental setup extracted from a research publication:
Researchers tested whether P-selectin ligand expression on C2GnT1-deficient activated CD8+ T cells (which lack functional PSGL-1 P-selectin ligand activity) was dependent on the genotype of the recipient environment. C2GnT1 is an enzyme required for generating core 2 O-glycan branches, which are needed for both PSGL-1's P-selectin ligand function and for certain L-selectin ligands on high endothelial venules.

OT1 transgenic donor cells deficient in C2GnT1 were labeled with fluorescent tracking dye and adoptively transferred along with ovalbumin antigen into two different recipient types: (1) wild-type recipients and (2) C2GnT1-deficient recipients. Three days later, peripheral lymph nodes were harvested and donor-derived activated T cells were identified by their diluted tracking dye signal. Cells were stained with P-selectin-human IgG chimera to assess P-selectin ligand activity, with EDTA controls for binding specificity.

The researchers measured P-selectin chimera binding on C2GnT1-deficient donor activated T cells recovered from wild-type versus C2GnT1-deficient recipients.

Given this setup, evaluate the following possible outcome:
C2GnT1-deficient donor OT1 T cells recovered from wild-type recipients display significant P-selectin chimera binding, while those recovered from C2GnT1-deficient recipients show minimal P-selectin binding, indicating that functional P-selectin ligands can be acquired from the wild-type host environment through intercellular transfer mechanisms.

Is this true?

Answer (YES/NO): YES